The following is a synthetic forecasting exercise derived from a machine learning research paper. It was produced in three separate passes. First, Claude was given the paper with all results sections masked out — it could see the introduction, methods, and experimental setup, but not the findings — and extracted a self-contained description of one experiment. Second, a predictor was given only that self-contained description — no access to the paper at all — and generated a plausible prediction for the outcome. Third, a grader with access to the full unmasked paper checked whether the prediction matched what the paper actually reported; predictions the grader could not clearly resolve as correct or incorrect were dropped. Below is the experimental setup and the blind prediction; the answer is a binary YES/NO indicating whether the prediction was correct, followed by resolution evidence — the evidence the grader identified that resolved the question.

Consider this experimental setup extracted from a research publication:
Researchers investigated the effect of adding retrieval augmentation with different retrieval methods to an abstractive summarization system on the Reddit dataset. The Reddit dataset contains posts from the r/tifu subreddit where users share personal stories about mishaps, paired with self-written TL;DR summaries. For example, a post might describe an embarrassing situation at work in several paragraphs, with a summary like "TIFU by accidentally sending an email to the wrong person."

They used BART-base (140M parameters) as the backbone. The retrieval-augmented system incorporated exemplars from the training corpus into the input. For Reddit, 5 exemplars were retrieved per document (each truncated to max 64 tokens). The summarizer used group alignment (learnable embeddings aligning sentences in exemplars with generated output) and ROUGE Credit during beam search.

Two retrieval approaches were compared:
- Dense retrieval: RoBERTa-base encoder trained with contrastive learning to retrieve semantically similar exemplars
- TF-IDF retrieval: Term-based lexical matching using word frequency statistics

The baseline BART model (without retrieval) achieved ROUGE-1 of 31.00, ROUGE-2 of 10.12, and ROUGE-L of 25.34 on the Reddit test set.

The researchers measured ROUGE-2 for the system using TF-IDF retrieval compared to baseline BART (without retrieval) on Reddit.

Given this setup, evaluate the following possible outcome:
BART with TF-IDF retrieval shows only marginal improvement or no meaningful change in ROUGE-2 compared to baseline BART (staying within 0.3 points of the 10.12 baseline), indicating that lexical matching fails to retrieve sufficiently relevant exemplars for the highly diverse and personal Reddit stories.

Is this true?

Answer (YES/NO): NO